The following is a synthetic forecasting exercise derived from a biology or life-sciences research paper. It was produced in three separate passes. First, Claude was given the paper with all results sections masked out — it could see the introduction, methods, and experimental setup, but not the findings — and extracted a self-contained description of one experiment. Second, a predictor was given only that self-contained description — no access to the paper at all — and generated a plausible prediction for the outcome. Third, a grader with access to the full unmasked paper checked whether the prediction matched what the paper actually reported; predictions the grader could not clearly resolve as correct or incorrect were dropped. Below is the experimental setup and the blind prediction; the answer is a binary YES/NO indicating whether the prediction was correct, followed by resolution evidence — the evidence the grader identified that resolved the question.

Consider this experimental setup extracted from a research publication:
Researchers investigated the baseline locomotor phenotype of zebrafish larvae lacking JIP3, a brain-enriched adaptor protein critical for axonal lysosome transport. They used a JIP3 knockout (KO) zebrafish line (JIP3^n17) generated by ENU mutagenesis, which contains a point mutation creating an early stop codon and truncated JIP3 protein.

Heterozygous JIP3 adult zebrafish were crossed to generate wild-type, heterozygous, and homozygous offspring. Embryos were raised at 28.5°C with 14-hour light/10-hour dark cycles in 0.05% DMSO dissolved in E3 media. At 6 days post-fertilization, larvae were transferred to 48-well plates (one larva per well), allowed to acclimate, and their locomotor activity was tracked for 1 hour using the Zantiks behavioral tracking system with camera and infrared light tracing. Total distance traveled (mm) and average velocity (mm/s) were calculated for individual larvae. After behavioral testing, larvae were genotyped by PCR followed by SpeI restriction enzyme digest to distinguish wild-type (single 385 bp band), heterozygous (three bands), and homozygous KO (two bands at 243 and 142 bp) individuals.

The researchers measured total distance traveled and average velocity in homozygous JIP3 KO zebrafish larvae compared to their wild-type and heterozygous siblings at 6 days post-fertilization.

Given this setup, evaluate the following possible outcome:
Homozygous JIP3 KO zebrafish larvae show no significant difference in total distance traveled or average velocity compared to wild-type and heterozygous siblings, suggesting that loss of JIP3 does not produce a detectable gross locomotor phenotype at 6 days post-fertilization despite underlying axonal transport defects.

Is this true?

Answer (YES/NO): NO